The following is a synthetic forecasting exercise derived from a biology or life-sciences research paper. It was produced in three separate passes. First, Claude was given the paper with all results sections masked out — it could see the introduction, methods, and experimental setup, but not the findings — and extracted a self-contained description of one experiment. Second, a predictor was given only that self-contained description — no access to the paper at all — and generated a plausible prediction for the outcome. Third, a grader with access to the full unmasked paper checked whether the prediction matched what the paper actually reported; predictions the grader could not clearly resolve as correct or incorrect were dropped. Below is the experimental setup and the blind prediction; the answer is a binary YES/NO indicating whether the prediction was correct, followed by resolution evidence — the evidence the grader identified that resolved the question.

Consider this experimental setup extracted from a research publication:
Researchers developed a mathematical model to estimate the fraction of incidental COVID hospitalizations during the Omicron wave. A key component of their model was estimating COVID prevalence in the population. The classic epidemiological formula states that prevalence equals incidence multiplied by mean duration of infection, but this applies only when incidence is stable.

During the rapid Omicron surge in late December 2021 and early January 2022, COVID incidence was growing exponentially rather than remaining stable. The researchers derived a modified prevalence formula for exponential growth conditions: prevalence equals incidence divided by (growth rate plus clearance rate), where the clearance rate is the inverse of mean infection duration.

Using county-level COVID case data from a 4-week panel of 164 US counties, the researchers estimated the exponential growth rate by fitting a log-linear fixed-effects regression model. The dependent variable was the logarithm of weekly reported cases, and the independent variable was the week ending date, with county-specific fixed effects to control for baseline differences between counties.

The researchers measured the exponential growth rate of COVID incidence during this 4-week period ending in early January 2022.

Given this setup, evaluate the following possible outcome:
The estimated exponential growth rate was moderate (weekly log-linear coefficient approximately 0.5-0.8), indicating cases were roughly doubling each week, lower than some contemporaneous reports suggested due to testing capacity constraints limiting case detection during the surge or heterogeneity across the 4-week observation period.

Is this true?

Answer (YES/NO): YES